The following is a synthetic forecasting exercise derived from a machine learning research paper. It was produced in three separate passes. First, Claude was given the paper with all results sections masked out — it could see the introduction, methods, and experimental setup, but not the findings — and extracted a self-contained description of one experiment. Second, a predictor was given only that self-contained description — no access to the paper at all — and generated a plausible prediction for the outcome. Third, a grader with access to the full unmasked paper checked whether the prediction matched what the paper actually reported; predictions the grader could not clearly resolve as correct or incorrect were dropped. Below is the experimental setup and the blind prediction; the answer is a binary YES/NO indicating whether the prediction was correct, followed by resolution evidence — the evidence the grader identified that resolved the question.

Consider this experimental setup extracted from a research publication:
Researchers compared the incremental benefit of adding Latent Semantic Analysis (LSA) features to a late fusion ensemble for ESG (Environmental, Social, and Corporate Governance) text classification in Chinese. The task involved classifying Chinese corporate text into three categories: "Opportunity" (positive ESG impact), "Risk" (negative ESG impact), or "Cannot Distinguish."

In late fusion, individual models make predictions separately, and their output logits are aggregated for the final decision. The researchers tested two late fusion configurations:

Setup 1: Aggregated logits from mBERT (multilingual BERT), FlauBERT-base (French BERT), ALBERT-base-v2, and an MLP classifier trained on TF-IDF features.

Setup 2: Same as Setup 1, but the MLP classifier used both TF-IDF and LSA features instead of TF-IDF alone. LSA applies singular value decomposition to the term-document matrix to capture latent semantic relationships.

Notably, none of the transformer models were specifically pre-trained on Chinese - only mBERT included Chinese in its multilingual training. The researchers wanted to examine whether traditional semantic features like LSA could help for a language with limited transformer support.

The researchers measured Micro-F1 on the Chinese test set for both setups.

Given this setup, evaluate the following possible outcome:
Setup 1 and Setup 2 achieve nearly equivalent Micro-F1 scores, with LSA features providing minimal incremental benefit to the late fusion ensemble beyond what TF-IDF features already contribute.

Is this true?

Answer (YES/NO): YES